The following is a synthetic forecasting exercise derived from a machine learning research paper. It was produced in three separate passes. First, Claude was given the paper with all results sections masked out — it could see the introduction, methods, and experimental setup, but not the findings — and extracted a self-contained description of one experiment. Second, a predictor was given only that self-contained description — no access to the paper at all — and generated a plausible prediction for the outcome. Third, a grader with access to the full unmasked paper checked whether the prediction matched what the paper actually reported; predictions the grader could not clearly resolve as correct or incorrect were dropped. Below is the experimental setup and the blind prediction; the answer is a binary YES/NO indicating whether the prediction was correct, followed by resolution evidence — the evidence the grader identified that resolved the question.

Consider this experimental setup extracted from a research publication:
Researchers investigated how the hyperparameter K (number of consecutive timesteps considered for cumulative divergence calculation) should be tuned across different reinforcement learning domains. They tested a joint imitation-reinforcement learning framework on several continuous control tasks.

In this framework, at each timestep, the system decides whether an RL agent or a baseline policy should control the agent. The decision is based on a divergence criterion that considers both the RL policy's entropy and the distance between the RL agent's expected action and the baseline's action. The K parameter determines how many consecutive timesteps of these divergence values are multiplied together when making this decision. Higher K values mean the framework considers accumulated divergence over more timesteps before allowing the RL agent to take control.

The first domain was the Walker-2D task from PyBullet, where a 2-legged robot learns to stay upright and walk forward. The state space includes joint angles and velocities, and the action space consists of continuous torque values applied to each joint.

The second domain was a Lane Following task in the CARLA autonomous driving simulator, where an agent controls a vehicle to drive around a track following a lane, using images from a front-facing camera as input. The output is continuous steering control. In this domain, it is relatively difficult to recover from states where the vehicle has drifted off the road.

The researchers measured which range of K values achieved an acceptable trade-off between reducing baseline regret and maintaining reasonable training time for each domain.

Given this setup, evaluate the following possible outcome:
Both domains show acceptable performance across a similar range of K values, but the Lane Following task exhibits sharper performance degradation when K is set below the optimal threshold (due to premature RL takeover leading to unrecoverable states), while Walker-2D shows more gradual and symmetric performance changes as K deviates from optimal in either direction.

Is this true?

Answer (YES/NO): NO